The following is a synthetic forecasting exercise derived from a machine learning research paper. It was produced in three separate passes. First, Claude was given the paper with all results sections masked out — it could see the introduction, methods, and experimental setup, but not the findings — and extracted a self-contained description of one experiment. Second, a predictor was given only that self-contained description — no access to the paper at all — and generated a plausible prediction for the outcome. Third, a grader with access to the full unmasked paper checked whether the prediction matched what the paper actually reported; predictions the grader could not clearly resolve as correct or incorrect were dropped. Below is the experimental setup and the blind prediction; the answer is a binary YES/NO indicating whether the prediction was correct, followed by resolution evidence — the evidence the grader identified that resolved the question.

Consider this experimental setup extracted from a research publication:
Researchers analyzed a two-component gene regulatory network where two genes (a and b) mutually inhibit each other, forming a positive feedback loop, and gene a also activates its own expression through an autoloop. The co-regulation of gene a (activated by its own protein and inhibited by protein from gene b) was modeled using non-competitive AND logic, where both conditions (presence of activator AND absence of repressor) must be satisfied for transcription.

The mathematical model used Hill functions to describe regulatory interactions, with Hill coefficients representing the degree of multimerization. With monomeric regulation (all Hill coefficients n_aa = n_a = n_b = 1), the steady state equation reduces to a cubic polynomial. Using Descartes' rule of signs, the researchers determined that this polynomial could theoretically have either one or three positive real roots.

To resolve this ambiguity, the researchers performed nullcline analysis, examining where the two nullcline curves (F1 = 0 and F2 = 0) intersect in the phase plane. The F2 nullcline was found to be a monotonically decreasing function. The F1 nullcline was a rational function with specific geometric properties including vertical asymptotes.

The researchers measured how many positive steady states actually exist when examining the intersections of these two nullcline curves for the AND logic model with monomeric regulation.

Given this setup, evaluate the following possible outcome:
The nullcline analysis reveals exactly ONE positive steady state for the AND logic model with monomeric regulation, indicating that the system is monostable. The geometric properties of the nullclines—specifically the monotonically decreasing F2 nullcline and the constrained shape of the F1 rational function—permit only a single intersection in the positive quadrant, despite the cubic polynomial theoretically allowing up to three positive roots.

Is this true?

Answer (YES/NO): YES